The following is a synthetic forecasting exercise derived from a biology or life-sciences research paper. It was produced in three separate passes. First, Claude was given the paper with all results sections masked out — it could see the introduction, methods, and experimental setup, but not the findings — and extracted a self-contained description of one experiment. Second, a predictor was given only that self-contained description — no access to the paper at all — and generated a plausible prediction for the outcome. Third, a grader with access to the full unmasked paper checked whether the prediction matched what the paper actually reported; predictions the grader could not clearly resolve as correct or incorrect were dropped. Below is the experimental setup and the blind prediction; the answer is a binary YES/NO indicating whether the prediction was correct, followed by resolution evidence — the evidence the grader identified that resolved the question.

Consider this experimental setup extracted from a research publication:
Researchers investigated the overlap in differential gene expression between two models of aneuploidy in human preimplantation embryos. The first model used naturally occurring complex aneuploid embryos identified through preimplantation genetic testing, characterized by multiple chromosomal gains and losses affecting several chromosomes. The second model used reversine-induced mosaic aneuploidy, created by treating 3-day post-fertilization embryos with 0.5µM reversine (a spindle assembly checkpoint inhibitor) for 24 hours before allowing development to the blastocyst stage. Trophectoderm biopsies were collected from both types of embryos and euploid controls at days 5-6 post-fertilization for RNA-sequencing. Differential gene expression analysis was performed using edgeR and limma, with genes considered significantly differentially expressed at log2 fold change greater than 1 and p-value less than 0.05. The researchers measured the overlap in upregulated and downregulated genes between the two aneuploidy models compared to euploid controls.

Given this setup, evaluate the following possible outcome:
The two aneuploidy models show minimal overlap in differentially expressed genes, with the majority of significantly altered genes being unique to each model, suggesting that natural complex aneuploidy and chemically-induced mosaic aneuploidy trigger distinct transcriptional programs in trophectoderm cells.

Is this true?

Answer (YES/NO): NO